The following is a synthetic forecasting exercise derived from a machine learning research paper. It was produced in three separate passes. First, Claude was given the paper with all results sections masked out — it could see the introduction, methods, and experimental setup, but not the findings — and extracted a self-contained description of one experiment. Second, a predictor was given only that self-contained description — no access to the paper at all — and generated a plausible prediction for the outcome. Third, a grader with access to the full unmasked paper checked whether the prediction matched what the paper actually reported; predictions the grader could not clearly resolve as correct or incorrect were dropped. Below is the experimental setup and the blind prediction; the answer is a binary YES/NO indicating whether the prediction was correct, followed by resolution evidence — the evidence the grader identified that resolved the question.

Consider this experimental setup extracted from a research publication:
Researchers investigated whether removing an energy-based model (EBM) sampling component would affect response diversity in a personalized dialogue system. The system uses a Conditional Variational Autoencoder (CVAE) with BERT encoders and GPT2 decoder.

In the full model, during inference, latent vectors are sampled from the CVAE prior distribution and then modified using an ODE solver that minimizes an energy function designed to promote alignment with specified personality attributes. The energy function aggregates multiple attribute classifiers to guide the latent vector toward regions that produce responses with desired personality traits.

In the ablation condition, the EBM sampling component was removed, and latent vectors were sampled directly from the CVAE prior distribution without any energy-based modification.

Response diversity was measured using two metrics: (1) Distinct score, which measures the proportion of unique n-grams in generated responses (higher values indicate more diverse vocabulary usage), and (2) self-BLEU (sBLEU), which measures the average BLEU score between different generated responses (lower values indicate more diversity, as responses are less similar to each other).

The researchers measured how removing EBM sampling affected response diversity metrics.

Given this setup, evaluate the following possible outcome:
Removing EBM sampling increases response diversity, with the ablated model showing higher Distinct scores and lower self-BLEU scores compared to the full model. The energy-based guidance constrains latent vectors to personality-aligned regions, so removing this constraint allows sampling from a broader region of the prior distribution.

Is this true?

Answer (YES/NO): NO